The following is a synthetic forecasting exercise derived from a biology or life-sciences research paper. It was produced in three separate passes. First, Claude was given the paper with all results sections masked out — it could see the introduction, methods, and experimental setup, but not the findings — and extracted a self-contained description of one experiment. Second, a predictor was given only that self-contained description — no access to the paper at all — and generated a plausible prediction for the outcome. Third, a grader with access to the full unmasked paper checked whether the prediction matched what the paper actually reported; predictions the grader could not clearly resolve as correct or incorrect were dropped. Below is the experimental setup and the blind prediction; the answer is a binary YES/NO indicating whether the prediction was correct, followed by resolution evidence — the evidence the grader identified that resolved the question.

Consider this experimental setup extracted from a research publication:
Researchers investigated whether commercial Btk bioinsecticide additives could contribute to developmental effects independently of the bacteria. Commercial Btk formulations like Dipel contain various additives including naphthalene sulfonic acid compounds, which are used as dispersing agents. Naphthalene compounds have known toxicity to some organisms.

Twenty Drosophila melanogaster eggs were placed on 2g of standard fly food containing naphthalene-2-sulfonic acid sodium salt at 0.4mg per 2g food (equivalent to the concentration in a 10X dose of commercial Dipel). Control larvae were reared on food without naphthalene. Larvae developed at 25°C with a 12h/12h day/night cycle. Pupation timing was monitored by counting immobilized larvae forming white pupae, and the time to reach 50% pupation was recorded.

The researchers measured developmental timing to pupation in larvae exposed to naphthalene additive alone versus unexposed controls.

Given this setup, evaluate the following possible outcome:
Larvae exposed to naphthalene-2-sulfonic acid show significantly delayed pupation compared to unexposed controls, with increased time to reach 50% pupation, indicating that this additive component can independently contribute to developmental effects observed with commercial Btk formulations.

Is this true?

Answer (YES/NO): NO